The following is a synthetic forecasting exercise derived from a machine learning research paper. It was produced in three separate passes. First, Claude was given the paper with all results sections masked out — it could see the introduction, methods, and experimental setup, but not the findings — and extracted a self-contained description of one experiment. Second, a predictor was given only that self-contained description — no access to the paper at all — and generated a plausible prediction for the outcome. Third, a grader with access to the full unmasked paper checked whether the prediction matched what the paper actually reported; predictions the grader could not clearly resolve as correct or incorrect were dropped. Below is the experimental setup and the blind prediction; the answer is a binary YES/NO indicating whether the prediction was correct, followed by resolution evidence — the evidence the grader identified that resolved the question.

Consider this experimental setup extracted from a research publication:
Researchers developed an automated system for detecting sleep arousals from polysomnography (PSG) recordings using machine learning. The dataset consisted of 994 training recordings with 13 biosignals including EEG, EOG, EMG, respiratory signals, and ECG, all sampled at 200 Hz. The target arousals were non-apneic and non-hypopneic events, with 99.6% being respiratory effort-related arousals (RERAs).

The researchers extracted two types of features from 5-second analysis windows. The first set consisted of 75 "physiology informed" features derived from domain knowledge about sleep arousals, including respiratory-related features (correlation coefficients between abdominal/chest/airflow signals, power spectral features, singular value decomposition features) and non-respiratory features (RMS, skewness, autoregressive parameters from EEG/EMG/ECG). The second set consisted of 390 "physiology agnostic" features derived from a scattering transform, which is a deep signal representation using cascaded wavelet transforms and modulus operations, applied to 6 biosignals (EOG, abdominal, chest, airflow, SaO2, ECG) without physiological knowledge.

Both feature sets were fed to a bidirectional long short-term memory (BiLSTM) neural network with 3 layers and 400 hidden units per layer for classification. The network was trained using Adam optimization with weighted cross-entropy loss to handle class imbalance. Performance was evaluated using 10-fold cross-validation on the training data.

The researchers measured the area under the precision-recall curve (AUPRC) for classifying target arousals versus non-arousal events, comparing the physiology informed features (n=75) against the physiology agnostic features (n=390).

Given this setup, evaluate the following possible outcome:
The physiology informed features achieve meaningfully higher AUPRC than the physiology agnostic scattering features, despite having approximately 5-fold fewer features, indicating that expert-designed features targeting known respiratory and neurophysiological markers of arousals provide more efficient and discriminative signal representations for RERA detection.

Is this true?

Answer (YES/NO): YES